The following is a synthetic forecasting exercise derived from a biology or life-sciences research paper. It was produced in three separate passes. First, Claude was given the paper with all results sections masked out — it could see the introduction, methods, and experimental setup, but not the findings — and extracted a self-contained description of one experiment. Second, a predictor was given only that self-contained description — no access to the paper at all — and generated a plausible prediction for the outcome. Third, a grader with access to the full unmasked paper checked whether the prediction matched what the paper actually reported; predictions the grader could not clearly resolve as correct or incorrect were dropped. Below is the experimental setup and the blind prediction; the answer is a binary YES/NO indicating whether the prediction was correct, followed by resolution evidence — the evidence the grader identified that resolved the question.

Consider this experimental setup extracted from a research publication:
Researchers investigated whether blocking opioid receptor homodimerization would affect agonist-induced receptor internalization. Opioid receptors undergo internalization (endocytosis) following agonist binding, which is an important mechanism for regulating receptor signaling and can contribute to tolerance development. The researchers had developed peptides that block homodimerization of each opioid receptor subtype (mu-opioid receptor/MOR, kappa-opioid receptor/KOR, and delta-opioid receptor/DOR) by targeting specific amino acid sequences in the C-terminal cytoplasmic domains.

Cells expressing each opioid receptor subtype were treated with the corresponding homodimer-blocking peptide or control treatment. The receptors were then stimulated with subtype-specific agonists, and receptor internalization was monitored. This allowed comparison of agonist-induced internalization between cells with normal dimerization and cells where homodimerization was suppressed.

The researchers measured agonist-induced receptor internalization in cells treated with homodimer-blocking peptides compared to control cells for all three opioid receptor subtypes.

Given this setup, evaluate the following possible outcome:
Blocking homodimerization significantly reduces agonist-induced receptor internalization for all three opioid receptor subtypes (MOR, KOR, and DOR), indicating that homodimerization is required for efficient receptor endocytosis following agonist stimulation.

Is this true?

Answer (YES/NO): NO